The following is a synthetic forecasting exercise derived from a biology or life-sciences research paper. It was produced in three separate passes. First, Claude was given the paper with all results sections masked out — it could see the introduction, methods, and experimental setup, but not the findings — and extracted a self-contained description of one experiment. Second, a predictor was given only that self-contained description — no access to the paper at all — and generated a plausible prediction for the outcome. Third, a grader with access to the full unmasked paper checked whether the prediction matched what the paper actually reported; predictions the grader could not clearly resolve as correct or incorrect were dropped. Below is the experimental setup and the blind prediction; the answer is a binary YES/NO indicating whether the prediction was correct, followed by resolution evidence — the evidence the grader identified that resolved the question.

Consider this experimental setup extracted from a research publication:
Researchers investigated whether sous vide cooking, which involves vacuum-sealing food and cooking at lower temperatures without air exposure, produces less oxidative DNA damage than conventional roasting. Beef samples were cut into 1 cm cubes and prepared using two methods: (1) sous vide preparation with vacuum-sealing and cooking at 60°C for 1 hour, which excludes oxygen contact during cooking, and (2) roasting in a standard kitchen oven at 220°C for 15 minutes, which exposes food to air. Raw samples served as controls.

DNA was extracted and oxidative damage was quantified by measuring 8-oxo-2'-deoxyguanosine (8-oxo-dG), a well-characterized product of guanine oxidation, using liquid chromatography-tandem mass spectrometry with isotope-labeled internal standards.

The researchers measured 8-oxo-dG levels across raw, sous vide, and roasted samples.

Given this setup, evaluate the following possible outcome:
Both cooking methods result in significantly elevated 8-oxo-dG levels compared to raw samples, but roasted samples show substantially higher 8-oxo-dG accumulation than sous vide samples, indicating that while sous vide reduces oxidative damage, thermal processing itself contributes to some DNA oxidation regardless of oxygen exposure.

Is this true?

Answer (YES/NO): NO